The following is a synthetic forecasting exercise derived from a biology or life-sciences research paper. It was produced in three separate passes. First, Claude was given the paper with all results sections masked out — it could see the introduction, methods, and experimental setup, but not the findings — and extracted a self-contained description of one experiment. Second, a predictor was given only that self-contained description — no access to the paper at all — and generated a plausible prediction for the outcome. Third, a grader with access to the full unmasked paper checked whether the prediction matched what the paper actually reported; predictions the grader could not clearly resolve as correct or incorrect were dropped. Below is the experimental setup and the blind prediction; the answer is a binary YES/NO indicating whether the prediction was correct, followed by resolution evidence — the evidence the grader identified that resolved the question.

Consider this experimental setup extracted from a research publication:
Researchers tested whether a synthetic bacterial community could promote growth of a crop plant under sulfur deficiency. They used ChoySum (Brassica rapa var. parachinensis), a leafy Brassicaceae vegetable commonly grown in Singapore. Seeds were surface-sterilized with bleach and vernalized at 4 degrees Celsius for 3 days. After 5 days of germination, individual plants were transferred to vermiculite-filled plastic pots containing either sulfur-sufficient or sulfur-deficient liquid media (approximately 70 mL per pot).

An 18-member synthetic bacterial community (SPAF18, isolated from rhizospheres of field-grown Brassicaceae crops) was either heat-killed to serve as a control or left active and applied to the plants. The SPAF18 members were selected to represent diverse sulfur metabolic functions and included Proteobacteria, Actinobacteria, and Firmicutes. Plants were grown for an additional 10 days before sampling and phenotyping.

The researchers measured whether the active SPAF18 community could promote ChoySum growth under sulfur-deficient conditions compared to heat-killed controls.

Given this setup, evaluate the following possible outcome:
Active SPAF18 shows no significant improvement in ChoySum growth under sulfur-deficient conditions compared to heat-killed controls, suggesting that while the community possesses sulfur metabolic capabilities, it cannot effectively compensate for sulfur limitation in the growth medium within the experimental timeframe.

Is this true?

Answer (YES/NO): NO